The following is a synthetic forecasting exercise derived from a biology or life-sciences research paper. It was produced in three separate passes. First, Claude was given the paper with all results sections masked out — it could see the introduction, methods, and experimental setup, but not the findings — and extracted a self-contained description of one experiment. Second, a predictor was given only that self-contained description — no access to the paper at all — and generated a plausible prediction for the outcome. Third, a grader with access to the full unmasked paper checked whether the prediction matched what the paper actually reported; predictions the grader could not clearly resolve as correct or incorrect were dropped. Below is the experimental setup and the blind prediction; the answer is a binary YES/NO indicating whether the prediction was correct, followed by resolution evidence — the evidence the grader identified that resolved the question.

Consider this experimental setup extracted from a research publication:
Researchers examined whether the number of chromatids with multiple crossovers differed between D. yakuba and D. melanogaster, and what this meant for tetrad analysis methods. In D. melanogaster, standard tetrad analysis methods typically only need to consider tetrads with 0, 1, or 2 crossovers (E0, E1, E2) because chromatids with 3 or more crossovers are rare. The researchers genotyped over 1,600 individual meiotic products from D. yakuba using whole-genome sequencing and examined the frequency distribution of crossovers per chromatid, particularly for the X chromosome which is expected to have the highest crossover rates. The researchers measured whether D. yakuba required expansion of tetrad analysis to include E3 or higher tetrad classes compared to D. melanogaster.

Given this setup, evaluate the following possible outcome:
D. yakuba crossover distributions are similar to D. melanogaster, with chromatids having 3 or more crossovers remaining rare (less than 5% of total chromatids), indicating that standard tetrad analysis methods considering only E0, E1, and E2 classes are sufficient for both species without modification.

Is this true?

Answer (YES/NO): NO